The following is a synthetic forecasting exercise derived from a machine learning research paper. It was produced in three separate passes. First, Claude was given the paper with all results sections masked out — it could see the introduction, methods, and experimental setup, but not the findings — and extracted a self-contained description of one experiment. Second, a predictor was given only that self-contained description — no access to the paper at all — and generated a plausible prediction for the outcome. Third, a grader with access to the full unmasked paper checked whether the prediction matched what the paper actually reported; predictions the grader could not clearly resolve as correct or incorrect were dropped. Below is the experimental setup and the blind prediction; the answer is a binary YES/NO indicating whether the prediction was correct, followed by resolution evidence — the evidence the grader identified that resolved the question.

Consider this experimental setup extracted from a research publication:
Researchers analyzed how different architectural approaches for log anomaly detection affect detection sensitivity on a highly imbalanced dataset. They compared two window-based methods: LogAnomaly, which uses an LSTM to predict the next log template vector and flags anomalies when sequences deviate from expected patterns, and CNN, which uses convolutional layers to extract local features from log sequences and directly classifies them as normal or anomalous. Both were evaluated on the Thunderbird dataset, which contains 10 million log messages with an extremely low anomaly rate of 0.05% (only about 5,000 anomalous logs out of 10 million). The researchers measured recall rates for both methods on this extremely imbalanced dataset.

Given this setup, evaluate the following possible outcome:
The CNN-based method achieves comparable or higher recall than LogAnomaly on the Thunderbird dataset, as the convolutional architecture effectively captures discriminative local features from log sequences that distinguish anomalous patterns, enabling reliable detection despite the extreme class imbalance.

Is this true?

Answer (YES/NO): NO